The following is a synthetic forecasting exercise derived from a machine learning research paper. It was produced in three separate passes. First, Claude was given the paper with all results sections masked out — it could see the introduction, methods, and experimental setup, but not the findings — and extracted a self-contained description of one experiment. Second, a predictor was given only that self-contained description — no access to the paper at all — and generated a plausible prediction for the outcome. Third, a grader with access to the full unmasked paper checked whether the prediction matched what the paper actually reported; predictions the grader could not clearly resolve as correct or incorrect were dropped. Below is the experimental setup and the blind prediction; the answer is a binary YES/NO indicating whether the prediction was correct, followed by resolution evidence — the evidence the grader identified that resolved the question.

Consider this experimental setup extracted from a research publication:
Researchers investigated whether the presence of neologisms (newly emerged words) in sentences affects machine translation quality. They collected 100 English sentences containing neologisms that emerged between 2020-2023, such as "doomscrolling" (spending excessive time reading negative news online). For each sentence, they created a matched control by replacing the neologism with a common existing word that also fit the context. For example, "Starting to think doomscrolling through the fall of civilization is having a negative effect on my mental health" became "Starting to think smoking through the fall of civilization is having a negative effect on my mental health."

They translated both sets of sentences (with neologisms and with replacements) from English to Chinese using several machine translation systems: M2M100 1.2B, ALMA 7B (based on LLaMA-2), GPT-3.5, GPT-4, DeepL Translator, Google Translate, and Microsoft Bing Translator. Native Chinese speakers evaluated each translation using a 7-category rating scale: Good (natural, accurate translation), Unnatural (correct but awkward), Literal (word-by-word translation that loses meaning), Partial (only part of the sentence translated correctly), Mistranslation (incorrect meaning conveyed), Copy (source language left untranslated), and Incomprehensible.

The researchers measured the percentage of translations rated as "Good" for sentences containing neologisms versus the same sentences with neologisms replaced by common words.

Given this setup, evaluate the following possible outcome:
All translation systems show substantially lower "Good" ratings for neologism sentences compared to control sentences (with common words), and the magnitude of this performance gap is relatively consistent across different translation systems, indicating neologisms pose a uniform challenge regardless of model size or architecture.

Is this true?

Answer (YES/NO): NO